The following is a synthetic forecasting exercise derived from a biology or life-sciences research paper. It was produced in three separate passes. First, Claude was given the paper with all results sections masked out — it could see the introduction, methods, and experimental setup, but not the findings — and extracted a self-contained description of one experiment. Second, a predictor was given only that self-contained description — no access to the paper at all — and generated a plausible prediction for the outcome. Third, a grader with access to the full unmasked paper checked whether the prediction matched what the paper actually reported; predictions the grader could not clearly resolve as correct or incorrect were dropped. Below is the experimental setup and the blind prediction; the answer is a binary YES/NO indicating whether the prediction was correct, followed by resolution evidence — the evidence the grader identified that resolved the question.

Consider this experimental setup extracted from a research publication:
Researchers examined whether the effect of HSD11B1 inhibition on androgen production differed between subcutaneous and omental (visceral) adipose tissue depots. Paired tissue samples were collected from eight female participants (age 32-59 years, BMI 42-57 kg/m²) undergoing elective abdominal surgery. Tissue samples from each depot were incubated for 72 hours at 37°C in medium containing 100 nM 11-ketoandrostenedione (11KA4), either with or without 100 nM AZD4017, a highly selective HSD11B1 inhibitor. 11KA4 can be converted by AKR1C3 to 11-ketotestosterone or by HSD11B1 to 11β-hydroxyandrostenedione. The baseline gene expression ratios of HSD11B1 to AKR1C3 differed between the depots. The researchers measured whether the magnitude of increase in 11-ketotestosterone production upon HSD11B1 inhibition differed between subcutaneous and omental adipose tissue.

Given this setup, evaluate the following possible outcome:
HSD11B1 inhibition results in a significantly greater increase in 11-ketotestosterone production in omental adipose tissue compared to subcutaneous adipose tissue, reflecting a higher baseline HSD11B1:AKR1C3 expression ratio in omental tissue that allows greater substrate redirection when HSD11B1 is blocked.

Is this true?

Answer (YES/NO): NO